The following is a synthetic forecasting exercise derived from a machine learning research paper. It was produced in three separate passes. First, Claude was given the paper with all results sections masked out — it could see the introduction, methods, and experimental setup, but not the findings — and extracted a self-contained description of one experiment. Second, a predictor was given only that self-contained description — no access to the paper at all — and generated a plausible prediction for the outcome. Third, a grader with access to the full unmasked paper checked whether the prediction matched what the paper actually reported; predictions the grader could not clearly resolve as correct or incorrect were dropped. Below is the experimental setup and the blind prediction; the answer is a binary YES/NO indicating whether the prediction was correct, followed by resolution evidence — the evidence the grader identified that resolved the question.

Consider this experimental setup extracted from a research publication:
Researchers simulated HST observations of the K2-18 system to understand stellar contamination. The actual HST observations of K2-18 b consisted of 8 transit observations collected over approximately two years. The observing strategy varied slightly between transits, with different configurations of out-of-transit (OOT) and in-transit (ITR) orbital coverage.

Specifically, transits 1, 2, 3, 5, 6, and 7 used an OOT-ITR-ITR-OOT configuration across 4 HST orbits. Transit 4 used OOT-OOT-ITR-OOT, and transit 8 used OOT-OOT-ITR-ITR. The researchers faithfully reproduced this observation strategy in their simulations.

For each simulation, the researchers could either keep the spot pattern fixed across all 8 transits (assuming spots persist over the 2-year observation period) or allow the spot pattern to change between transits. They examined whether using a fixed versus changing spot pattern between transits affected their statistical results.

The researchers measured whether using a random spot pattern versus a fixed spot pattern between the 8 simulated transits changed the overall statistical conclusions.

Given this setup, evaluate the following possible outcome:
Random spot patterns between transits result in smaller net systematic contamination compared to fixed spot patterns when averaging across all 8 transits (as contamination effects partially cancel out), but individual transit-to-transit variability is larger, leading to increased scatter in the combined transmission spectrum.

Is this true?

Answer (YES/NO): NO